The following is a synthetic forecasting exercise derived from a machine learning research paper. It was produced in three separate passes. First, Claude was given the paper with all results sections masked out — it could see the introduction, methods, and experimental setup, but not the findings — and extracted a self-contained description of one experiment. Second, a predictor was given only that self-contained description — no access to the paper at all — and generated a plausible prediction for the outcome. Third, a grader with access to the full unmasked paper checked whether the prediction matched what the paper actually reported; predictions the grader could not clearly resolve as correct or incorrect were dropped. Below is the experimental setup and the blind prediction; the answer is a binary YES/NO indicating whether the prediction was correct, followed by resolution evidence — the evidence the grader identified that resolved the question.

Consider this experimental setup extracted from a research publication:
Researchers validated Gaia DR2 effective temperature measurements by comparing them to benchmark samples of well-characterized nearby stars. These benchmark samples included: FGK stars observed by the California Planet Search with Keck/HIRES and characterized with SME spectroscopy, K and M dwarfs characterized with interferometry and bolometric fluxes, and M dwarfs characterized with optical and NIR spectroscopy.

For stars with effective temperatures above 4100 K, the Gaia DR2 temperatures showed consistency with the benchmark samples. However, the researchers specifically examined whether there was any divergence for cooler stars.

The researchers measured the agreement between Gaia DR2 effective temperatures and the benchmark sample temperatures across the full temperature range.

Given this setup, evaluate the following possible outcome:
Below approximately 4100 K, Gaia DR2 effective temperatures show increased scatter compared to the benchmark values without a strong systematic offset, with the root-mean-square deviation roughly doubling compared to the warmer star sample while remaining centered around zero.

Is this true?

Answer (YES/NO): NO